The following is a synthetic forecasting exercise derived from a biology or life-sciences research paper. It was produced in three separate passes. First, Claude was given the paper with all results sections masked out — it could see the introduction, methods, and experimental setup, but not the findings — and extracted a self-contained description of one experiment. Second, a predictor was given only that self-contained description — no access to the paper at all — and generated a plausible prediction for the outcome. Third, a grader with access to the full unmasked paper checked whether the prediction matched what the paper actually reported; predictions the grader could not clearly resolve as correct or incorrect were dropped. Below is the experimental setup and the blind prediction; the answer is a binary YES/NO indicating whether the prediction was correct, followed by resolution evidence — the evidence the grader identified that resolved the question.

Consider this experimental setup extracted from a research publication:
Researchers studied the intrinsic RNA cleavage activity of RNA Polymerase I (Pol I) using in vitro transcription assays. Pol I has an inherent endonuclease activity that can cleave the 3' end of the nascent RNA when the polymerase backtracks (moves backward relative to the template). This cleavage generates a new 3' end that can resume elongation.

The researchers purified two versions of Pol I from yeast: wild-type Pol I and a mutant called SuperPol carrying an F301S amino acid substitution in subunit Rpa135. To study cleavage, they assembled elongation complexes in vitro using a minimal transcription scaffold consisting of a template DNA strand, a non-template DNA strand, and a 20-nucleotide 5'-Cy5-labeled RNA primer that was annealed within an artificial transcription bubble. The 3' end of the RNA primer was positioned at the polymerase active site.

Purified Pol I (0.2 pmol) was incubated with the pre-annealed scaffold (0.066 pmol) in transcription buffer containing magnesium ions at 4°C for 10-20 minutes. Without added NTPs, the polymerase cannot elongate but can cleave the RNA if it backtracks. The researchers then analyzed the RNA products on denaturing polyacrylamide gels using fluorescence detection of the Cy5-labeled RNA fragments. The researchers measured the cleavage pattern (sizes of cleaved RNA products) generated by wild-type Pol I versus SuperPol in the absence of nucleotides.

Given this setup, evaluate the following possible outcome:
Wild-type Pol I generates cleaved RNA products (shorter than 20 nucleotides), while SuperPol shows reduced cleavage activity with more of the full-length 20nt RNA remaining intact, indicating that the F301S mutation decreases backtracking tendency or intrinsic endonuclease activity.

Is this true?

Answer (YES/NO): YES